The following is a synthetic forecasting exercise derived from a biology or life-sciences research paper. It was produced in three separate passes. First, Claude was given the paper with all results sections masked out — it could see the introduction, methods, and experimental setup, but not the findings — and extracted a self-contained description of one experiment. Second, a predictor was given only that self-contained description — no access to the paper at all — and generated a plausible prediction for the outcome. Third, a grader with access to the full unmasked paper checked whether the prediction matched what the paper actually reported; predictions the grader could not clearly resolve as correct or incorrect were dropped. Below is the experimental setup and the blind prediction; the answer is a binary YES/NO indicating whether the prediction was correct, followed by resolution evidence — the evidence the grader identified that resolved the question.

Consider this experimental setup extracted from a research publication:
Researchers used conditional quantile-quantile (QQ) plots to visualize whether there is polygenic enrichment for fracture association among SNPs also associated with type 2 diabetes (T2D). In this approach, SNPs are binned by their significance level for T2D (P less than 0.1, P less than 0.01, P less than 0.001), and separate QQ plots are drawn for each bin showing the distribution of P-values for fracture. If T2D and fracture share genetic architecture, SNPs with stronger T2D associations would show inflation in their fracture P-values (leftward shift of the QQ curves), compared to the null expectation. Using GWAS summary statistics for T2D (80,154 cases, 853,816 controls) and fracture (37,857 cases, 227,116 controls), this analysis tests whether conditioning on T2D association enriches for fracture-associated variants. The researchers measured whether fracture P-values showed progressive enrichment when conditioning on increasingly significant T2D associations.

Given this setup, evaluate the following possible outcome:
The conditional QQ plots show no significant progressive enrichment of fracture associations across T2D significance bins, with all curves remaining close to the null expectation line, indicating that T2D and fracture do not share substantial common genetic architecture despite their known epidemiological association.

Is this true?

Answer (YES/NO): NO